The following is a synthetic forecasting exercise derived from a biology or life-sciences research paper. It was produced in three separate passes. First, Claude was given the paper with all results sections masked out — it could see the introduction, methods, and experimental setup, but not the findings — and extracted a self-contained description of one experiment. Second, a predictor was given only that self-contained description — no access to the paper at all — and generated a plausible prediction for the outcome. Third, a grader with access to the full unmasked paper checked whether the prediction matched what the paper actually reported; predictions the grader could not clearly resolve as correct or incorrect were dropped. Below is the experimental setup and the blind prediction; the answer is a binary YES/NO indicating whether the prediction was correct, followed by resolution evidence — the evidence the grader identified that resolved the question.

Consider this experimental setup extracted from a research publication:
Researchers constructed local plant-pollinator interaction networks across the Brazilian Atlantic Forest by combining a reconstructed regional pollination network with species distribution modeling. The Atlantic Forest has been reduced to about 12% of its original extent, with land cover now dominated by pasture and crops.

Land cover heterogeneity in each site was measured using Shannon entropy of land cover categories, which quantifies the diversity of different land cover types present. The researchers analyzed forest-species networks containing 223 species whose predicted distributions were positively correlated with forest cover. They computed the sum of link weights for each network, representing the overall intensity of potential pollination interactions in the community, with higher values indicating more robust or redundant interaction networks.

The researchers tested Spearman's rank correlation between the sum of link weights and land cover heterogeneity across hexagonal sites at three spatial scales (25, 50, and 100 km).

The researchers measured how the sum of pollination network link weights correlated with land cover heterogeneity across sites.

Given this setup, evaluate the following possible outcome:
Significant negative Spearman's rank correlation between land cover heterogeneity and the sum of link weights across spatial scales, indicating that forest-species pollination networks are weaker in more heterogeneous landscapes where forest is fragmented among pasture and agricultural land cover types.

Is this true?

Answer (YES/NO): NO